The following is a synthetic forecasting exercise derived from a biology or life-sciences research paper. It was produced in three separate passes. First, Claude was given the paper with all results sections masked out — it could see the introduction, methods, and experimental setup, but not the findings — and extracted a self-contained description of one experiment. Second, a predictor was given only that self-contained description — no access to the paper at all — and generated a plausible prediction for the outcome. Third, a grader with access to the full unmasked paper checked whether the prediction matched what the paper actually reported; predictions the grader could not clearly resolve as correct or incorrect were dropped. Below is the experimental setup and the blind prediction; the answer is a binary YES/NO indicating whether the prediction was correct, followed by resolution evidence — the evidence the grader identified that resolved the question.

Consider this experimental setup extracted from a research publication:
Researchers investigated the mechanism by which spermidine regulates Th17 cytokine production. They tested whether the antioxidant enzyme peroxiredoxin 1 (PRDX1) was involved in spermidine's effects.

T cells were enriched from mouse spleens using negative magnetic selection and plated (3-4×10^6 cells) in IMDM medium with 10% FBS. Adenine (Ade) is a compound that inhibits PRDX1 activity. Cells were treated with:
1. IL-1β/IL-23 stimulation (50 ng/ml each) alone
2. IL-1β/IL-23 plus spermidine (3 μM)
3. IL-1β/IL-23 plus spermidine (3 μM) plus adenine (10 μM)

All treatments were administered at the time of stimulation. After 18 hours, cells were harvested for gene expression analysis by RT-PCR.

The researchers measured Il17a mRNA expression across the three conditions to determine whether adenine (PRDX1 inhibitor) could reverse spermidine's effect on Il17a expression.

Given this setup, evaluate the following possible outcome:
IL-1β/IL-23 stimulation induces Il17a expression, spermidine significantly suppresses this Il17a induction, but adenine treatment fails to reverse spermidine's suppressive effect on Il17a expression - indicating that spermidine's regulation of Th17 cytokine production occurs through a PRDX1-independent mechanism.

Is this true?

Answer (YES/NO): NO